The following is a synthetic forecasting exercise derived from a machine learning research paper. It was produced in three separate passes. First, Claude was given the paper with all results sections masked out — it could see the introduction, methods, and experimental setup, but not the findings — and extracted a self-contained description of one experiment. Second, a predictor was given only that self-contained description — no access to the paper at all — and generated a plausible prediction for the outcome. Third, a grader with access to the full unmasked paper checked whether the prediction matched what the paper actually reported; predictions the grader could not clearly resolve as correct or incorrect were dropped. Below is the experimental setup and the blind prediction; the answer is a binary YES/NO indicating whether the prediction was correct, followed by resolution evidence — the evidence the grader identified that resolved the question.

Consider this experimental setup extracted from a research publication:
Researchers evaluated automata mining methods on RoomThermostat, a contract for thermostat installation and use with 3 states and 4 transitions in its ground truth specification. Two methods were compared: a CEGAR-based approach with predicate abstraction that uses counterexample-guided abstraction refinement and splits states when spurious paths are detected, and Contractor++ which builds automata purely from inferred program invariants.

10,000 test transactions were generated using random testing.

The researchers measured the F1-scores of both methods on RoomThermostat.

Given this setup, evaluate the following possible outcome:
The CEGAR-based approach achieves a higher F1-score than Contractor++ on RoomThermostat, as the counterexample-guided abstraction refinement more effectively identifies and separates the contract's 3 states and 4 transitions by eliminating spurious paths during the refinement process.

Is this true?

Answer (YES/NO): NO